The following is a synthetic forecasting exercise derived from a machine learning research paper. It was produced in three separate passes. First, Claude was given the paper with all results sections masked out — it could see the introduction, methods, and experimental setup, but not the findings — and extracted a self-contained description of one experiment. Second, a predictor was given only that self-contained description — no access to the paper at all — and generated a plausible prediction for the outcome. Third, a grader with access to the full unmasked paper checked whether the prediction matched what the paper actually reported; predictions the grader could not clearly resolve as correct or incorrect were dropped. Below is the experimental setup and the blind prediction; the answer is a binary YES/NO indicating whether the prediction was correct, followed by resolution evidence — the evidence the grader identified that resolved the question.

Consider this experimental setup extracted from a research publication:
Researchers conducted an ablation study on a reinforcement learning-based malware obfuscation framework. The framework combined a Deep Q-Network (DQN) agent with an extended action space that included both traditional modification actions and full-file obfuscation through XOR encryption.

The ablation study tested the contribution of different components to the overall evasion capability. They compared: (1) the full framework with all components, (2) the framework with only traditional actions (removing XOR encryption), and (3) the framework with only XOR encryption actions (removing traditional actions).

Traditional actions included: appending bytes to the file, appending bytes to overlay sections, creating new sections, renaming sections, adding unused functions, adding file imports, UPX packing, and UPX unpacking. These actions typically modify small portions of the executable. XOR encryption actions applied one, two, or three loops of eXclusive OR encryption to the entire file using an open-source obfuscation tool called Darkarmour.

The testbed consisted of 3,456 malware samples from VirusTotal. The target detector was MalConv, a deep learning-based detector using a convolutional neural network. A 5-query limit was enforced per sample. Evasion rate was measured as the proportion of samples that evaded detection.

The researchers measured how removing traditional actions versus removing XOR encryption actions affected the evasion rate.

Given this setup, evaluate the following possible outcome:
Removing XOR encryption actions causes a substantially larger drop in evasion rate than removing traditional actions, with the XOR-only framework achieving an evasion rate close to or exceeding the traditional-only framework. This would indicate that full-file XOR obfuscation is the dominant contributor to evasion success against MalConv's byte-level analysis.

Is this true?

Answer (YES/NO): YES